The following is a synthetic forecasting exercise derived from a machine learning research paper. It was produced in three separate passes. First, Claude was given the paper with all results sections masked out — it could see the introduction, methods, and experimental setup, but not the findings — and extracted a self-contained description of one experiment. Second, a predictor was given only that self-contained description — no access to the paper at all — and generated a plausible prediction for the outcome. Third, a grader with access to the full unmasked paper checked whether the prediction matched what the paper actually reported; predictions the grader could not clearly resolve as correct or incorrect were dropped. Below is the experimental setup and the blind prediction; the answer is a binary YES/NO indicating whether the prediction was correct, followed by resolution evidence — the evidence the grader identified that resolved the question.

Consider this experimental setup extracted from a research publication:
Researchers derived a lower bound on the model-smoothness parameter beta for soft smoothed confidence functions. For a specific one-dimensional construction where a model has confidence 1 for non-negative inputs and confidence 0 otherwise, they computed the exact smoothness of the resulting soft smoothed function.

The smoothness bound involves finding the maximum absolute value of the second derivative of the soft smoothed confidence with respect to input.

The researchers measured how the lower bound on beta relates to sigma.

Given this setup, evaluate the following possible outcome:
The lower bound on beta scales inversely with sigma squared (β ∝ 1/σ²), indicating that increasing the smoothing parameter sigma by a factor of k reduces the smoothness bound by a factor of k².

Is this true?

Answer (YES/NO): YES